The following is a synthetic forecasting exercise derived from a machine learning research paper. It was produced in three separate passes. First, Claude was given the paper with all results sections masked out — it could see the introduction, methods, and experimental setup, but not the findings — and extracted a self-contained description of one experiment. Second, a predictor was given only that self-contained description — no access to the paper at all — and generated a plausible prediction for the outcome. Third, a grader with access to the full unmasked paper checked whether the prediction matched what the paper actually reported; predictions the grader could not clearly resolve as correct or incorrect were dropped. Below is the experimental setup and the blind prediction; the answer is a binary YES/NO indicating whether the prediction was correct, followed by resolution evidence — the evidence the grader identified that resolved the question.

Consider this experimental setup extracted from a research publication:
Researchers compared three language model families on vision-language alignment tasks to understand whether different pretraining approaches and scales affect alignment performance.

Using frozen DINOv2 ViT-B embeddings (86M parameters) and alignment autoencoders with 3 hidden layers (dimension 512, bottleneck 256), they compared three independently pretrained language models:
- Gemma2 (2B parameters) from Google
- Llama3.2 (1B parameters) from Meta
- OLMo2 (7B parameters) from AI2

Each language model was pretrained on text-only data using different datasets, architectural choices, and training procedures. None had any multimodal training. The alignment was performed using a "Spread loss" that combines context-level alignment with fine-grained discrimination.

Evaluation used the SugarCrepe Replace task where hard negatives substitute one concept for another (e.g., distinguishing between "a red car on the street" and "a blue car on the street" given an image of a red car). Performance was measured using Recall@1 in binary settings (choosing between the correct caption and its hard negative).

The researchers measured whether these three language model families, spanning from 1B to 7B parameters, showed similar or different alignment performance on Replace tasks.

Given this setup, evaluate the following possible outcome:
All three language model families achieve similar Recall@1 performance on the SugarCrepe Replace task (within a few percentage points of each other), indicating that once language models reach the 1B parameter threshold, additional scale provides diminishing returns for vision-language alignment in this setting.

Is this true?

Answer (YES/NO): YES